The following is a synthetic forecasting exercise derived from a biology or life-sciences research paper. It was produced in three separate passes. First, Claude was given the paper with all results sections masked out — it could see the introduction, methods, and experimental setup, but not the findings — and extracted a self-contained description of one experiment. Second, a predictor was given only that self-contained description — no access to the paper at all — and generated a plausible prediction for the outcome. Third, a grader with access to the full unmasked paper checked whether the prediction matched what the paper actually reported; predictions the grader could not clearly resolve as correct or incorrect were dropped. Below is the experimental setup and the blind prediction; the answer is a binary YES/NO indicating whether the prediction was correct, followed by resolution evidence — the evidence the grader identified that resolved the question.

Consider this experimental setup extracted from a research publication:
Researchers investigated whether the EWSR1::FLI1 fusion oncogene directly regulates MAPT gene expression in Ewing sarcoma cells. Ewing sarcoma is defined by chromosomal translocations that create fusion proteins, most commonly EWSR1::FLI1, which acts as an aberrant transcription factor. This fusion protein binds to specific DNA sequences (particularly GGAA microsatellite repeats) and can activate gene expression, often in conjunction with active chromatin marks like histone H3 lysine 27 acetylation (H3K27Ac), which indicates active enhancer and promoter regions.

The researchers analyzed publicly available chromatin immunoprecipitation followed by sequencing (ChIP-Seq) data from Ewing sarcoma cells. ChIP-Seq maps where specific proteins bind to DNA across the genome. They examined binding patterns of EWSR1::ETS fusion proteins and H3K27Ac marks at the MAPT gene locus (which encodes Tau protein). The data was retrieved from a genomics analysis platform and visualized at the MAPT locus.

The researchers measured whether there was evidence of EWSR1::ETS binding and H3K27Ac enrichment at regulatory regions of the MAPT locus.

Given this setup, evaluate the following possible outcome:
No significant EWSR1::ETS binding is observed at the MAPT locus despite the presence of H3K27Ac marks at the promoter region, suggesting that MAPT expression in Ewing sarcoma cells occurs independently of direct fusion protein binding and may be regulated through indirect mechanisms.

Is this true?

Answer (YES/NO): NO